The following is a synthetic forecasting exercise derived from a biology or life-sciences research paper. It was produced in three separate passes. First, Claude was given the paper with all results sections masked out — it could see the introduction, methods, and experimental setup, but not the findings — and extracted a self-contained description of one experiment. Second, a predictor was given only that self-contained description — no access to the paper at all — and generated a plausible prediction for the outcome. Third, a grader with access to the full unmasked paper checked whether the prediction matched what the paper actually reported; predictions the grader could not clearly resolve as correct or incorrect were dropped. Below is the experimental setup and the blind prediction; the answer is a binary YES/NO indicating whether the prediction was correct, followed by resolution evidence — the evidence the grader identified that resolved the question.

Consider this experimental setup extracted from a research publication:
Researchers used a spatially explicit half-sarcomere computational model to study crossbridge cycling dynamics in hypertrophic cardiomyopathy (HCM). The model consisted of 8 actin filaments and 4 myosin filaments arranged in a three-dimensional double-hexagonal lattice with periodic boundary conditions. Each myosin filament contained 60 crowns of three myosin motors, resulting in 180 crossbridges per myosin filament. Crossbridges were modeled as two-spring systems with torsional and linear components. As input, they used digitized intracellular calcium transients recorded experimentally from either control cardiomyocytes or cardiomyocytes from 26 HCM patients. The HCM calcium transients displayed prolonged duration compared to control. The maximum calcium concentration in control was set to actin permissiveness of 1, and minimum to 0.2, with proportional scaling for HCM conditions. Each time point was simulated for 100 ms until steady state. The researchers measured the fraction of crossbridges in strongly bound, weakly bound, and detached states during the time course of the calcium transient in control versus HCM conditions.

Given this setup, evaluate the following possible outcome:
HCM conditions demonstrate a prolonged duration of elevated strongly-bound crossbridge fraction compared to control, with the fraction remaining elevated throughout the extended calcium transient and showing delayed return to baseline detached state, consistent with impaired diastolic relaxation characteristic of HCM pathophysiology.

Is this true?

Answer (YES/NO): YES